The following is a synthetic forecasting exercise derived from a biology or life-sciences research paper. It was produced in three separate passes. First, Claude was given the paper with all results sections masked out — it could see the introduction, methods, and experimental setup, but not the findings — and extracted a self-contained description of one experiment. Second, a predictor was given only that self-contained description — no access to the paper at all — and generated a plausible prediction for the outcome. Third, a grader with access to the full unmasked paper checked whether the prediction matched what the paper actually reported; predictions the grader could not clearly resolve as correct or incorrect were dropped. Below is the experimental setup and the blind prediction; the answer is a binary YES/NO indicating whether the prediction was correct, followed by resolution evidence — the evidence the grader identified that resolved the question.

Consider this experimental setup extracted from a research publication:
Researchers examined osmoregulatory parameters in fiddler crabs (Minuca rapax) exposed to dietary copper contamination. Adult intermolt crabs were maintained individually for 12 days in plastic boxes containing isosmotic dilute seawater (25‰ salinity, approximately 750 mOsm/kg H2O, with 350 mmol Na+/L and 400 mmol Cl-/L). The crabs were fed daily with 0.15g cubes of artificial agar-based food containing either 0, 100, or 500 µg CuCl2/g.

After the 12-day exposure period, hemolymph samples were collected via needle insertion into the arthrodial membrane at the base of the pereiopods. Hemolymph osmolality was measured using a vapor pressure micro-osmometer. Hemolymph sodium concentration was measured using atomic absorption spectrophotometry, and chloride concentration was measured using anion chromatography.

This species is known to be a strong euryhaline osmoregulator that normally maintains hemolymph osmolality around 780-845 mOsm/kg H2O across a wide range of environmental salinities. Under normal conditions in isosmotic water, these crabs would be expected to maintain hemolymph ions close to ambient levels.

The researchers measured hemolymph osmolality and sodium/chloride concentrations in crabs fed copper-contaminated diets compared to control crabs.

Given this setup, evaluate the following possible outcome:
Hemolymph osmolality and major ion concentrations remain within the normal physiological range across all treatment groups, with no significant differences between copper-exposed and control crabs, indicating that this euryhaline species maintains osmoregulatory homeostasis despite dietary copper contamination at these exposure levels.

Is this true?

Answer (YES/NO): NO